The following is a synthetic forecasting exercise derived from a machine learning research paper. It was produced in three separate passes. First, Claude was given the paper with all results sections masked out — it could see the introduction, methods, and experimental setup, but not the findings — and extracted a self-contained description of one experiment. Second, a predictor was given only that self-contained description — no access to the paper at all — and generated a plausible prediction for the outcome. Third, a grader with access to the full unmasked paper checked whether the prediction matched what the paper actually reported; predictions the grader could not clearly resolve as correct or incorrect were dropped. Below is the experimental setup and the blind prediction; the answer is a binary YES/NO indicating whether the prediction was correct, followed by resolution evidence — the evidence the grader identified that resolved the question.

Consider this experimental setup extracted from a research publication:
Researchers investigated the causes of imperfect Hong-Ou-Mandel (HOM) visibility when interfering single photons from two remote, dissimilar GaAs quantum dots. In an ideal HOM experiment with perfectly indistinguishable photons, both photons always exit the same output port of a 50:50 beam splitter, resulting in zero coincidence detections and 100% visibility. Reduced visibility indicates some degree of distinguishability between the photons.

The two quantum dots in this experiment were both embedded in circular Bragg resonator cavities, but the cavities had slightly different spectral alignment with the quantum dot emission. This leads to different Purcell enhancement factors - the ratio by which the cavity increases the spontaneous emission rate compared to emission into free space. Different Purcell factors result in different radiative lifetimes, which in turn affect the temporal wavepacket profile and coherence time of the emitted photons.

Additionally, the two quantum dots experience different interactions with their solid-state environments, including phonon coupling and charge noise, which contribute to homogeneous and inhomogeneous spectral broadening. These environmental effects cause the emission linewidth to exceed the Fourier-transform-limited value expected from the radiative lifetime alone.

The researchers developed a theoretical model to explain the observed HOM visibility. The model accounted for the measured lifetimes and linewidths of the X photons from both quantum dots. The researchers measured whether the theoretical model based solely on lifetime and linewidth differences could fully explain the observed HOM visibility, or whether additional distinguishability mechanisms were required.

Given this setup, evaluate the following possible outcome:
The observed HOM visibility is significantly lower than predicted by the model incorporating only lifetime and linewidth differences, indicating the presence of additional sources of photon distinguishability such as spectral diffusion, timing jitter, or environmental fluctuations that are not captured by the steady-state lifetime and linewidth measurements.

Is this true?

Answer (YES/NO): NO